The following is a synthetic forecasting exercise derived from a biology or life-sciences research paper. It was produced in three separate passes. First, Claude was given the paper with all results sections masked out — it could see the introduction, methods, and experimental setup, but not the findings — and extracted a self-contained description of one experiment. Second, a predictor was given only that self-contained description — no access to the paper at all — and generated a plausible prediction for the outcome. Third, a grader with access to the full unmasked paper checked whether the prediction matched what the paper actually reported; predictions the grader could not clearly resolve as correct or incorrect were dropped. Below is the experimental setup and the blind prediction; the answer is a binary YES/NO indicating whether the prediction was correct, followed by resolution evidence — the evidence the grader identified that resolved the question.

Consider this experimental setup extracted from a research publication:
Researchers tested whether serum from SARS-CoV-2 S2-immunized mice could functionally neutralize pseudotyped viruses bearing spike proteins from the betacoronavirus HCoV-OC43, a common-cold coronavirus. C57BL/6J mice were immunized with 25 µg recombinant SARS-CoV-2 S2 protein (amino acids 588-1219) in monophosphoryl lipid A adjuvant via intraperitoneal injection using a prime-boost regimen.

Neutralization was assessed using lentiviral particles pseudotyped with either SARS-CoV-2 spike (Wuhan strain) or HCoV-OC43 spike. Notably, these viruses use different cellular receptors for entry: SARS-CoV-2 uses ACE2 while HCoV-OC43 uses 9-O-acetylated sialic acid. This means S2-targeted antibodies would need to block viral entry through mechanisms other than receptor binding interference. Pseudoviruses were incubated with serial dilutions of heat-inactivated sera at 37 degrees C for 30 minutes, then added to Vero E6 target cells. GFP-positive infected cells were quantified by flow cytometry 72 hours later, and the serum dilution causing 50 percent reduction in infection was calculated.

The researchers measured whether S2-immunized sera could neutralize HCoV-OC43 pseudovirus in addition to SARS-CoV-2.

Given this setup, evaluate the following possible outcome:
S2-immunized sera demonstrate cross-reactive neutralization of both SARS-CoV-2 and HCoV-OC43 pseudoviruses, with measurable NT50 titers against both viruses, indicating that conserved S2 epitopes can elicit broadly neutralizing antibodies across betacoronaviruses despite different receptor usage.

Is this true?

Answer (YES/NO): YES